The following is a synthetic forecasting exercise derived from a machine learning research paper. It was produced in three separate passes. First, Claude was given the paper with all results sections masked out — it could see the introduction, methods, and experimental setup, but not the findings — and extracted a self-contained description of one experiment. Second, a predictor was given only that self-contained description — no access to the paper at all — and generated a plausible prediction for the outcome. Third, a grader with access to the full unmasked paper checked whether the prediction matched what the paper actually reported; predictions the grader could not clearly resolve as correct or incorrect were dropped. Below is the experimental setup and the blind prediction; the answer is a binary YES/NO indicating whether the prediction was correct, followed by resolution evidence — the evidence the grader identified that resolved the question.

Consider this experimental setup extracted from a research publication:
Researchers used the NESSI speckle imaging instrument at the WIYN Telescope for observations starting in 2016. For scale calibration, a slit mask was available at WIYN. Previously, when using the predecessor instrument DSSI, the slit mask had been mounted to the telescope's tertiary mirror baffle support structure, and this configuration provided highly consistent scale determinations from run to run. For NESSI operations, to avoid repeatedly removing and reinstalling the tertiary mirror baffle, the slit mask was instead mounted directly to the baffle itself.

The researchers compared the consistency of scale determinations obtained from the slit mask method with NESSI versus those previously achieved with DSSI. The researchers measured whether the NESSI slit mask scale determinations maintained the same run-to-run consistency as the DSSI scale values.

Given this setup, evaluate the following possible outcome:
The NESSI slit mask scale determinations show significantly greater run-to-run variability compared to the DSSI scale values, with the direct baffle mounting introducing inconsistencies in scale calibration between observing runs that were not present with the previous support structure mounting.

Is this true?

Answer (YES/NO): YES